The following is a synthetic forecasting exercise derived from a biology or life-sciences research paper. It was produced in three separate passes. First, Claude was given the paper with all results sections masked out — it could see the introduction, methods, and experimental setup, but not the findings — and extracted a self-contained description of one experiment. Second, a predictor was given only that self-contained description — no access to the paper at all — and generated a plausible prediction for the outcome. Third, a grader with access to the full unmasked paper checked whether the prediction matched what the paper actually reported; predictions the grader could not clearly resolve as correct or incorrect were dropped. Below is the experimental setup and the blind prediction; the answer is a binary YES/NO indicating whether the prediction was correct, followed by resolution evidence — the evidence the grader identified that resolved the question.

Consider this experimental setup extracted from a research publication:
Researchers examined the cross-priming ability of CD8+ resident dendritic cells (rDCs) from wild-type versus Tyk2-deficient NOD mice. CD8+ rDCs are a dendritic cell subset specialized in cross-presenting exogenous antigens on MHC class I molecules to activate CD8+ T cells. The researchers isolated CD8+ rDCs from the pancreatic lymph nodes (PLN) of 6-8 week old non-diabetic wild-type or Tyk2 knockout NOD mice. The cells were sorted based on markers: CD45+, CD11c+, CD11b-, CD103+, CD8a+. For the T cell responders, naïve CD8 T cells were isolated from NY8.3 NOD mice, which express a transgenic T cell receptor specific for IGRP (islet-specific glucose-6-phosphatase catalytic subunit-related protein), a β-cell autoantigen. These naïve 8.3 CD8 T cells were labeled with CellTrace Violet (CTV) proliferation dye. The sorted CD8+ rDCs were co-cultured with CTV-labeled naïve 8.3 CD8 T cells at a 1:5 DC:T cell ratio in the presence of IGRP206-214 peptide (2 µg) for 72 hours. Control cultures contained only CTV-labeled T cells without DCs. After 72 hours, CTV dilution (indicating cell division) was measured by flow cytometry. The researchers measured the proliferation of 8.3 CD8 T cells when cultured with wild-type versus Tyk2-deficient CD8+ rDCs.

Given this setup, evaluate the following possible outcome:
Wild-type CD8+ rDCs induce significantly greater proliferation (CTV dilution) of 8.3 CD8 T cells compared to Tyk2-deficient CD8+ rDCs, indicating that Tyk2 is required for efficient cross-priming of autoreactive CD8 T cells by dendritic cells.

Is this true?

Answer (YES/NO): YES